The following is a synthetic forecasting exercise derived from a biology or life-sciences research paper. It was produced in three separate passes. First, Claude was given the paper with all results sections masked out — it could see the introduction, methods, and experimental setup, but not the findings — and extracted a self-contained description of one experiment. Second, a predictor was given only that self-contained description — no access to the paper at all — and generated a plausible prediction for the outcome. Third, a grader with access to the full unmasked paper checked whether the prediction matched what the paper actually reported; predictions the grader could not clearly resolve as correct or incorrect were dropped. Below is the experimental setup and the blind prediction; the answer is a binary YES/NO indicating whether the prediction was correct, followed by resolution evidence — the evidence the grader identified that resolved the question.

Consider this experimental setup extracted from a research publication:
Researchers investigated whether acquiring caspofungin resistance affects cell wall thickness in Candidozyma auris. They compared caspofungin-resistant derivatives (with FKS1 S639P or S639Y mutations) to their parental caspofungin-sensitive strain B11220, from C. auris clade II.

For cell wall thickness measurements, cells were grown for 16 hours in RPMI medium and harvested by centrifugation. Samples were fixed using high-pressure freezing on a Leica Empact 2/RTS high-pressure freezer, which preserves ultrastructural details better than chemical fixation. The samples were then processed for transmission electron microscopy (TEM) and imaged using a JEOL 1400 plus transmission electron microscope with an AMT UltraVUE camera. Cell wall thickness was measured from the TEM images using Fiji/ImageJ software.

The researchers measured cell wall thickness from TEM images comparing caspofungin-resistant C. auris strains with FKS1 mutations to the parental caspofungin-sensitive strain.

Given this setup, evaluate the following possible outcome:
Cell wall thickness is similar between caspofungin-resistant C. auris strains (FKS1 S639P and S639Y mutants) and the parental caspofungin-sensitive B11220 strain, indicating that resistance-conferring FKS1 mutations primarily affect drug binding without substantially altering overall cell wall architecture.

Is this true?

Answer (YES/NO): NO